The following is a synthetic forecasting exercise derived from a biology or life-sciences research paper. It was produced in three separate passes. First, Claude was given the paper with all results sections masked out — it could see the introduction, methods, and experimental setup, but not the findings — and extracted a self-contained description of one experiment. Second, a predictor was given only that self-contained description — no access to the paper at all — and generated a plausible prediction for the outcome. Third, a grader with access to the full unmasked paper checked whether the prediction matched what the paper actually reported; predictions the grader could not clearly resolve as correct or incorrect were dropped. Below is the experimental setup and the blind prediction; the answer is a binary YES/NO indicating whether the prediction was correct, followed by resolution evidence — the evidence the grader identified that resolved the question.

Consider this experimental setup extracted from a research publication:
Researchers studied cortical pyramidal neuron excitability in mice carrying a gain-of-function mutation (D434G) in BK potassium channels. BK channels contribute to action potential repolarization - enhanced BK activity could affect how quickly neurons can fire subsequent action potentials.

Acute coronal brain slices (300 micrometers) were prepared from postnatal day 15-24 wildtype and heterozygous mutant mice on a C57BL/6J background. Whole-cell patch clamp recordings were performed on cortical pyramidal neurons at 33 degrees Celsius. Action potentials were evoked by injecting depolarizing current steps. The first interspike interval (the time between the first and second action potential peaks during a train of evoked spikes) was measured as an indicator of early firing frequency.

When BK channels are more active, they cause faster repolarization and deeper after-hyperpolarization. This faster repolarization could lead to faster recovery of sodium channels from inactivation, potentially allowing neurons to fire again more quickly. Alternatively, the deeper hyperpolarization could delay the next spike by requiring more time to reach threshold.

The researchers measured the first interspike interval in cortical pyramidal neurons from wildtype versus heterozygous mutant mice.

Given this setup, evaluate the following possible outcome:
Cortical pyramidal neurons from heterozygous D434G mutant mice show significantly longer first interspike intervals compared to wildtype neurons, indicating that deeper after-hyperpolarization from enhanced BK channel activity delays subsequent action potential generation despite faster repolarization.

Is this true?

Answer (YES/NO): NO